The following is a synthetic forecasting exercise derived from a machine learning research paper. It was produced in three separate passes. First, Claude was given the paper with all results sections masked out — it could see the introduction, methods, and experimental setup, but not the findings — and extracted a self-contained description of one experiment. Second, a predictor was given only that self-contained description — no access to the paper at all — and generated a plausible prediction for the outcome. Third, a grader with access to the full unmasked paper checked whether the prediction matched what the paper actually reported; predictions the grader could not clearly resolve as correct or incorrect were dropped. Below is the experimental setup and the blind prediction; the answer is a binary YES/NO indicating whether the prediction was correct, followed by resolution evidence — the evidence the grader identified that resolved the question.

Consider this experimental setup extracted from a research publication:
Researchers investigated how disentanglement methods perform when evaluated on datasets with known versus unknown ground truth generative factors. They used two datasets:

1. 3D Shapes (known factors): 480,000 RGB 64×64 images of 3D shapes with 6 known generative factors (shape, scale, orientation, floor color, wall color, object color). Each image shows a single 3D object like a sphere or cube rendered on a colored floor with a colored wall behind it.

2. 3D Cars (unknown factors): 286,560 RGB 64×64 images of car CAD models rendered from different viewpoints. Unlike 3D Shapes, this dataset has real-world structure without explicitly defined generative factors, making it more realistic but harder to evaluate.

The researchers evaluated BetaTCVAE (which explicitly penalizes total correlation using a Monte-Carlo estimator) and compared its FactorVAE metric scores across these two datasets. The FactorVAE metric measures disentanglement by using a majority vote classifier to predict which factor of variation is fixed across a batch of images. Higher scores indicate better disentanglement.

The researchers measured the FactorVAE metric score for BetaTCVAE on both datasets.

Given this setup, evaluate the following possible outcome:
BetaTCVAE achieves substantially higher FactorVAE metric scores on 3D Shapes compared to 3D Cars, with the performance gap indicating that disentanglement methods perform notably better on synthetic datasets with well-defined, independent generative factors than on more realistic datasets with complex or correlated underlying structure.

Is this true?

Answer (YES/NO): NO